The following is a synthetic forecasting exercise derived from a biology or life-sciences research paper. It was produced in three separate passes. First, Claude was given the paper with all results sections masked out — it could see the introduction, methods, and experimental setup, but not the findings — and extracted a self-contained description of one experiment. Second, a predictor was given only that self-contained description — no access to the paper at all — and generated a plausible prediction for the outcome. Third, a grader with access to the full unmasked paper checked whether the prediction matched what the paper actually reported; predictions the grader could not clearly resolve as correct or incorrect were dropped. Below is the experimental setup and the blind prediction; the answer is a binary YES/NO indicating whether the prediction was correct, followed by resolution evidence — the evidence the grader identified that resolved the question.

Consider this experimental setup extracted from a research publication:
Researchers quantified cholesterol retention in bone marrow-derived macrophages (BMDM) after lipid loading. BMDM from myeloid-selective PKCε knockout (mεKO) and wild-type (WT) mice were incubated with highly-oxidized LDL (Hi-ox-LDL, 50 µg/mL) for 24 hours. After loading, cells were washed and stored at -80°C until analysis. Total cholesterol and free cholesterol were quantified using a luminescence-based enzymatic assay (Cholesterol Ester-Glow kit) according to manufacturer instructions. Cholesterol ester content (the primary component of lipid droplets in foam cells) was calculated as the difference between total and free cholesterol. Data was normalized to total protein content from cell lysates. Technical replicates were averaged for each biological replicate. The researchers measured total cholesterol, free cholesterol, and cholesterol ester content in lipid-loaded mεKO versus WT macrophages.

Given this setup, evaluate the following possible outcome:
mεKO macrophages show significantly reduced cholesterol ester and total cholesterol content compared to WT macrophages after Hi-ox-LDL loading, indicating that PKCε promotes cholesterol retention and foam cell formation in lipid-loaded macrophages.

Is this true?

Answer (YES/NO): NO